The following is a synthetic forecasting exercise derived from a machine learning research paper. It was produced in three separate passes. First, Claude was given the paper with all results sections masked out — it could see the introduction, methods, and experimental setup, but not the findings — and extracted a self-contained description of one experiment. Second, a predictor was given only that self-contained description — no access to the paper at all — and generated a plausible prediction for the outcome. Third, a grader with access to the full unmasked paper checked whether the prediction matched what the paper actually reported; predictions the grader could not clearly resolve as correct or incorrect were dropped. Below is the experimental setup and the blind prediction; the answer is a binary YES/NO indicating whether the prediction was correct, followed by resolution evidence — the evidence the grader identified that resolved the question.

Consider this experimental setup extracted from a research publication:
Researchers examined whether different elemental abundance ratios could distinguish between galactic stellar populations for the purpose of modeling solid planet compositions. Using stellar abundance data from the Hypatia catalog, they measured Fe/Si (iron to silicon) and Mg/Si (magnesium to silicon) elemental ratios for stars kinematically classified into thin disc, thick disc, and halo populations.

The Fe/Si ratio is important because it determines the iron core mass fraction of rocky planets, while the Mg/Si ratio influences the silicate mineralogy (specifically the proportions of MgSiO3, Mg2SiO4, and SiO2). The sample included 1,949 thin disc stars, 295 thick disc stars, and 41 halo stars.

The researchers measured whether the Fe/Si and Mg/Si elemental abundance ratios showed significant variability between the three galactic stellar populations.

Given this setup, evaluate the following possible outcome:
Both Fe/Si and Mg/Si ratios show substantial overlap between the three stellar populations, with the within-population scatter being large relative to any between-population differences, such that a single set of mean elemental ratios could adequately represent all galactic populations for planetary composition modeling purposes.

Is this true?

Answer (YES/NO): NO